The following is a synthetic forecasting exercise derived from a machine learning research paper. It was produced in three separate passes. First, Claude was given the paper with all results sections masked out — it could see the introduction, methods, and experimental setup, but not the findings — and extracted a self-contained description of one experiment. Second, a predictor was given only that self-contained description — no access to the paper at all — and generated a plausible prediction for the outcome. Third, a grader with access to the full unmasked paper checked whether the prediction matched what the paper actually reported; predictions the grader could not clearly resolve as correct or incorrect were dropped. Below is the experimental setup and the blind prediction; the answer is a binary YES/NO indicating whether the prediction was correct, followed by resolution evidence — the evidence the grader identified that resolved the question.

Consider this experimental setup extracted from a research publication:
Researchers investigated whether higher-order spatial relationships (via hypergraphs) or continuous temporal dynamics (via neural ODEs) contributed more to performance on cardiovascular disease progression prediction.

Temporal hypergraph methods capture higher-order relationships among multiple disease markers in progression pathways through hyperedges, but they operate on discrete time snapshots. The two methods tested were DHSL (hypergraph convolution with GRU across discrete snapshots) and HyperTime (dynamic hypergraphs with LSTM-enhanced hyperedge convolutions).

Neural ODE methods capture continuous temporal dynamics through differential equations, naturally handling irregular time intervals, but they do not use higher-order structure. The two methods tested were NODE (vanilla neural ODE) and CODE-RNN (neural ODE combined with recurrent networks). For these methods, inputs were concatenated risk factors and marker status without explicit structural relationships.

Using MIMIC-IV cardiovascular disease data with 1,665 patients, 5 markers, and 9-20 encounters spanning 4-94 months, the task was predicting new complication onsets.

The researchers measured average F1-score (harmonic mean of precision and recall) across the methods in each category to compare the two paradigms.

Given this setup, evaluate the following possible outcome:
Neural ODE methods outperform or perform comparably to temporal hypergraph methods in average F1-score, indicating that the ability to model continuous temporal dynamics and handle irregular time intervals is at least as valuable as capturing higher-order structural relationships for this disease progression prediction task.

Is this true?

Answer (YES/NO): NO